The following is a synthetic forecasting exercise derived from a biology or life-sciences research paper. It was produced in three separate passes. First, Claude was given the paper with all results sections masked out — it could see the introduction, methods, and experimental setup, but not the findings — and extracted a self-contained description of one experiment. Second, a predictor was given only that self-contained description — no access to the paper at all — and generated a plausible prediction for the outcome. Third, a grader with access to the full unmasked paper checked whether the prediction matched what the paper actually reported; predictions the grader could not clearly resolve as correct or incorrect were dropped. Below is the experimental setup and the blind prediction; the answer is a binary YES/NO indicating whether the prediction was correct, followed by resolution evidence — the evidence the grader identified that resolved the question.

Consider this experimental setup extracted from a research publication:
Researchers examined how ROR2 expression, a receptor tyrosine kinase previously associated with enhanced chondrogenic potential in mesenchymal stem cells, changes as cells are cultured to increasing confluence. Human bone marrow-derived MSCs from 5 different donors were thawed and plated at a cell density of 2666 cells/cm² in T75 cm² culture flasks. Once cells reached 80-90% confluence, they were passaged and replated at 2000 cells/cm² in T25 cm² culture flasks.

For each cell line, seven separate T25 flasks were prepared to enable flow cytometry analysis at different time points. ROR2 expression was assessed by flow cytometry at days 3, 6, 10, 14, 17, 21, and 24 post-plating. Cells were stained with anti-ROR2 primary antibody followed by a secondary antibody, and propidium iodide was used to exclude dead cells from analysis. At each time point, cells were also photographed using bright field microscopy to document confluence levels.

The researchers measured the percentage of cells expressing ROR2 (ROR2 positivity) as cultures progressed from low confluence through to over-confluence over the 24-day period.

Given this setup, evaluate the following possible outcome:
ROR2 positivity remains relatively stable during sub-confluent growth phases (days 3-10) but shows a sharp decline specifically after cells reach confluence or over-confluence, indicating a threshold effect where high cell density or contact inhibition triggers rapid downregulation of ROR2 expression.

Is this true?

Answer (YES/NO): NO